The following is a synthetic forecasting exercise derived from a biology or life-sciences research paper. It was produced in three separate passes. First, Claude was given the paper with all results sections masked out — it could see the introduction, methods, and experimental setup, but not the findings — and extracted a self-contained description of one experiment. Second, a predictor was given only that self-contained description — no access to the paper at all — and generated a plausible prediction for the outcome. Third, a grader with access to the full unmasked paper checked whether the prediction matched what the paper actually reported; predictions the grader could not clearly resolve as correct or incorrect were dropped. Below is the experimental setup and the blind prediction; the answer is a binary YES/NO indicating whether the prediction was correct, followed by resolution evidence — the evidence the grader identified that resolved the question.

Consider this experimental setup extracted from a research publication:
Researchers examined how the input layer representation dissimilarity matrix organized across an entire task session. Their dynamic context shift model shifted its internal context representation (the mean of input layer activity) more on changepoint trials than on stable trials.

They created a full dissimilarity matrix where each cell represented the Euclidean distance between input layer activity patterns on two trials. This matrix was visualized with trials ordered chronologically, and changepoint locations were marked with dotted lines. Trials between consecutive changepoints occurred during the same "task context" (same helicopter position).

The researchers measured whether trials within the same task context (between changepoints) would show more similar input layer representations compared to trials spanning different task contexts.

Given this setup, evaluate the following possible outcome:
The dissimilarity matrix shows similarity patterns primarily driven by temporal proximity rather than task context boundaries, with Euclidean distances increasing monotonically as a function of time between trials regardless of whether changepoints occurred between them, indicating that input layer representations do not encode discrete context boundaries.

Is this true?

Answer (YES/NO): NO